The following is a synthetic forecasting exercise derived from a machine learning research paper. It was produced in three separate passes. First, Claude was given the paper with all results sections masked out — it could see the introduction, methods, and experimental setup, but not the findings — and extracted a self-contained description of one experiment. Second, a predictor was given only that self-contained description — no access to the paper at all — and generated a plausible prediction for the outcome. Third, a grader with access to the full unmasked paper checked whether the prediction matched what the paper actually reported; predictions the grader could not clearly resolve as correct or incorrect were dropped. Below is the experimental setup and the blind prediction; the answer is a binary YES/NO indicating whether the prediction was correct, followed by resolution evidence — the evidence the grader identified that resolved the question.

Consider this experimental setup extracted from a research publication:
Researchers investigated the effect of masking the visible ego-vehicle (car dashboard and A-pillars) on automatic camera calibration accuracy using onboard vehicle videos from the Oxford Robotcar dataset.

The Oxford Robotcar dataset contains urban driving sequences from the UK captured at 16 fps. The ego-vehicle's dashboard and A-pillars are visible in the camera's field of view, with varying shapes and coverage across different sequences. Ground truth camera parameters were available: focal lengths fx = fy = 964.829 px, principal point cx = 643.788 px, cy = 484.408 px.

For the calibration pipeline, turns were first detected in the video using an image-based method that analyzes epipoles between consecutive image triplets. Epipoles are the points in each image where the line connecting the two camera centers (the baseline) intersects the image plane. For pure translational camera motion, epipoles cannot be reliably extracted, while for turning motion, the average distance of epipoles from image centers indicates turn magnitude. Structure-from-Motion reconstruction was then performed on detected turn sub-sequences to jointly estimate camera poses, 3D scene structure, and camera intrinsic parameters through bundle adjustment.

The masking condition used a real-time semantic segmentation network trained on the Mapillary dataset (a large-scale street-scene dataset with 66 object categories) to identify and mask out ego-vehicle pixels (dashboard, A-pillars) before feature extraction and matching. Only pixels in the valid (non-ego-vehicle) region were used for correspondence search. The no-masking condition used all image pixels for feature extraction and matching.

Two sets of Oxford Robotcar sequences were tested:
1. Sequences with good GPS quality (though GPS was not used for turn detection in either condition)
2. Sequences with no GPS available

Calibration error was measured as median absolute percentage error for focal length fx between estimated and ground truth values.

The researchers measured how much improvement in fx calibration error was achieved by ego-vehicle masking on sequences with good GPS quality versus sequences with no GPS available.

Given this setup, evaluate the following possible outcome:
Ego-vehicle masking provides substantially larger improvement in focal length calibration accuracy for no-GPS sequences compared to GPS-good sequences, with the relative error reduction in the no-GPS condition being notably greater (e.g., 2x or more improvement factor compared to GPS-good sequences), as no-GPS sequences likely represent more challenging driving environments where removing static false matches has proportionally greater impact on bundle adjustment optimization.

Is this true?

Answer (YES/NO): YES